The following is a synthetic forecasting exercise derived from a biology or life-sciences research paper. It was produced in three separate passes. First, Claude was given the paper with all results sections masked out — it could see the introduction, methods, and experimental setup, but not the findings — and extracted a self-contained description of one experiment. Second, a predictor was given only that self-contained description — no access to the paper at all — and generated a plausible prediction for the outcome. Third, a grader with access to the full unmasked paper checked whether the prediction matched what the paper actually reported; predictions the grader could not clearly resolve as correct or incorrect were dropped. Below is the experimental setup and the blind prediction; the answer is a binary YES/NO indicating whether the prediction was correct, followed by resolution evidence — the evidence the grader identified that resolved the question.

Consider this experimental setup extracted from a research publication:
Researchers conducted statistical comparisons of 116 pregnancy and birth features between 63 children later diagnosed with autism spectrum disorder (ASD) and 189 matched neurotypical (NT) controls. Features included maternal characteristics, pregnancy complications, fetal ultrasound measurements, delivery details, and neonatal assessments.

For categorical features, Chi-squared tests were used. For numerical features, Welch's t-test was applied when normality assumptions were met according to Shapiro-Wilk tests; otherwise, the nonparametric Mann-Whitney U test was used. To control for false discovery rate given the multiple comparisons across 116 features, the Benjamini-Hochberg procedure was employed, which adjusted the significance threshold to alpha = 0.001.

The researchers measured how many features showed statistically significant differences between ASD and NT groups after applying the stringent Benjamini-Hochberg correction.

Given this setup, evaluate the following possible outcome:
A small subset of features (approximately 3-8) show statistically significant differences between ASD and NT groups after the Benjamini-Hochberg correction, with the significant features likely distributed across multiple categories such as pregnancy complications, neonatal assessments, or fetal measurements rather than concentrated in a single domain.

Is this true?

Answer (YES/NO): YES